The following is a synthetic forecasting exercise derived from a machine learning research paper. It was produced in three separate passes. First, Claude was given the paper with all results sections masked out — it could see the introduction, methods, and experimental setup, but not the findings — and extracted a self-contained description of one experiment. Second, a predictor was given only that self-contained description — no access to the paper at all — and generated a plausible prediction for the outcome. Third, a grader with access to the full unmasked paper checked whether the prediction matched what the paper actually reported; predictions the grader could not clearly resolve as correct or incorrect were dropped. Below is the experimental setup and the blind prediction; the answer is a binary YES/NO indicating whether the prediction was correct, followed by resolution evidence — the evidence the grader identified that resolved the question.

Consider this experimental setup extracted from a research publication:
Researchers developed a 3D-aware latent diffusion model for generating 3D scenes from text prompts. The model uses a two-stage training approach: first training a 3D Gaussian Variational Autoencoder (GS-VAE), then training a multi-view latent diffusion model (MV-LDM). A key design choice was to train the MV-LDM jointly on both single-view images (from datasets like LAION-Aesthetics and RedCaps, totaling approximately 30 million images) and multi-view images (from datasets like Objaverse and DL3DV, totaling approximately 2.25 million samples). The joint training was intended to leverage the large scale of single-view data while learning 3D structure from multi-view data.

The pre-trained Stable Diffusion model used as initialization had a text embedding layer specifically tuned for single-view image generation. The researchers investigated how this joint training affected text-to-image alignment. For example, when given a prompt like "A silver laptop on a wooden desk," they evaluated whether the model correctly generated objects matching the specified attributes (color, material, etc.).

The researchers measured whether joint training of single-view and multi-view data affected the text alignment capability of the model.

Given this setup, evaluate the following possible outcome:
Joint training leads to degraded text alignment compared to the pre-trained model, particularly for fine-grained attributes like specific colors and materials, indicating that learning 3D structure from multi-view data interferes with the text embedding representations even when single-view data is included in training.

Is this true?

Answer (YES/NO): YES